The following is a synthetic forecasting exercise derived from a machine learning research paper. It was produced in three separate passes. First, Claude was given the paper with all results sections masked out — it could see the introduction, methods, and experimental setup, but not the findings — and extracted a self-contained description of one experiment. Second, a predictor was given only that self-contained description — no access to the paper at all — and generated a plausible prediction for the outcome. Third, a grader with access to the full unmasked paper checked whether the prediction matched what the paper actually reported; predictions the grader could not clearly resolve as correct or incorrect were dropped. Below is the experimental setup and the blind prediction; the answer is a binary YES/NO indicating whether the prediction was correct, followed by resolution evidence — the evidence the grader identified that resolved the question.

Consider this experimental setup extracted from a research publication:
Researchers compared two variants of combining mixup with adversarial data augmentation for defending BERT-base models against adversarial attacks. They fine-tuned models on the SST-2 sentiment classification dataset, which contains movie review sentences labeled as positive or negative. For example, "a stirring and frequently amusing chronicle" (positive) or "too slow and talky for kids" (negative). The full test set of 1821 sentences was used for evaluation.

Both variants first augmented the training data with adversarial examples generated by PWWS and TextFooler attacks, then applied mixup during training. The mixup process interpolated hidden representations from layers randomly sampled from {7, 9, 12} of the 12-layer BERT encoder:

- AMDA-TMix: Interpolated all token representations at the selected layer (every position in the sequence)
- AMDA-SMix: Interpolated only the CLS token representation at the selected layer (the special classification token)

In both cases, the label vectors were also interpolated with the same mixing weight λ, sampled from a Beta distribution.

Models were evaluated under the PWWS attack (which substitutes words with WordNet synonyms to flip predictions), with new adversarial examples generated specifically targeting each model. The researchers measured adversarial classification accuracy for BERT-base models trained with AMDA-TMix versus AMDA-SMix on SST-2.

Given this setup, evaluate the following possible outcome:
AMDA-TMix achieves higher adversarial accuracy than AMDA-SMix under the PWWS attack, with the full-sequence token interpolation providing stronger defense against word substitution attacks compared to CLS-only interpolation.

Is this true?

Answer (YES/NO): YES